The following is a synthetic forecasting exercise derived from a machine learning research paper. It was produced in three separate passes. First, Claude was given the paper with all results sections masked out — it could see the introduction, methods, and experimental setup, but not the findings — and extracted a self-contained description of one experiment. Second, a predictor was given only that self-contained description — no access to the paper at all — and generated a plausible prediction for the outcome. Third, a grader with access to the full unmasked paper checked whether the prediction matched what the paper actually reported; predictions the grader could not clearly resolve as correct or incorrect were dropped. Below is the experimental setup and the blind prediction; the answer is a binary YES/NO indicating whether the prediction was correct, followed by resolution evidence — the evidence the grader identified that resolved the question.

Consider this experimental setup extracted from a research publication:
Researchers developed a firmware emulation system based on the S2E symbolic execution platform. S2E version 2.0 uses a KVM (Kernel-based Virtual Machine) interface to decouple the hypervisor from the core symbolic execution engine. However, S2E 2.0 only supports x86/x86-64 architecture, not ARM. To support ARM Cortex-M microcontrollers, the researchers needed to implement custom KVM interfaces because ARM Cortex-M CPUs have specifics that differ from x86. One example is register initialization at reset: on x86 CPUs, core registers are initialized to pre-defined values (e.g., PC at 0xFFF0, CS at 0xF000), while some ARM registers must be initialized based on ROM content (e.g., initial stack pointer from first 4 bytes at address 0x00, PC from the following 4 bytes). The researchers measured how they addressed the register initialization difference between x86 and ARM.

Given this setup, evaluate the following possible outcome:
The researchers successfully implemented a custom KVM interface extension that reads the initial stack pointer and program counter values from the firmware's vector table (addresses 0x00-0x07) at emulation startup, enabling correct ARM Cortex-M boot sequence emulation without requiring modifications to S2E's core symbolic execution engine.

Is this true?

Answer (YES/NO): NO